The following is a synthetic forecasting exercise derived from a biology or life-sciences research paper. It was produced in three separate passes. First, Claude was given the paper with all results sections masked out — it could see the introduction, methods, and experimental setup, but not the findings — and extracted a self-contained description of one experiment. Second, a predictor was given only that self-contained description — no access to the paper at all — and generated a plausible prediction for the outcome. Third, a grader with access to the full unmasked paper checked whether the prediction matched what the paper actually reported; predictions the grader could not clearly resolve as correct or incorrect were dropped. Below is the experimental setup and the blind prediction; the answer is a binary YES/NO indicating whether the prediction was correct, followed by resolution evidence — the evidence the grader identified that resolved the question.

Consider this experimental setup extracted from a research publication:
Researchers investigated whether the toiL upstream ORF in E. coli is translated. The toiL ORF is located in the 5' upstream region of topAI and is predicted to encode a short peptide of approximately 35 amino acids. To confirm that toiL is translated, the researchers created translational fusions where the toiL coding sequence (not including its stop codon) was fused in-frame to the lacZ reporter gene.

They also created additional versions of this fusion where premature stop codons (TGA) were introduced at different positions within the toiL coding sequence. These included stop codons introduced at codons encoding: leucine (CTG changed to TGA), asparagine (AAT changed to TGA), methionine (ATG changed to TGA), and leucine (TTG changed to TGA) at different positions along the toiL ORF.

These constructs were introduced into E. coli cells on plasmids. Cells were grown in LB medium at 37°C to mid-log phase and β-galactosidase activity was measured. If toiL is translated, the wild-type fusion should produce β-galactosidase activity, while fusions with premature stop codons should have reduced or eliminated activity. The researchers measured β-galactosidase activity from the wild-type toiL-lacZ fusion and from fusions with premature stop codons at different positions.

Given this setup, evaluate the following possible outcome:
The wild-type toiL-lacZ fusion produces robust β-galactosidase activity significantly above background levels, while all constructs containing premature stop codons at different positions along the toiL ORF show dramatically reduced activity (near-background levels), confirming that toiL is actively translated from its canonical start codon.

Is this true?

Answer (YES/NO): YES